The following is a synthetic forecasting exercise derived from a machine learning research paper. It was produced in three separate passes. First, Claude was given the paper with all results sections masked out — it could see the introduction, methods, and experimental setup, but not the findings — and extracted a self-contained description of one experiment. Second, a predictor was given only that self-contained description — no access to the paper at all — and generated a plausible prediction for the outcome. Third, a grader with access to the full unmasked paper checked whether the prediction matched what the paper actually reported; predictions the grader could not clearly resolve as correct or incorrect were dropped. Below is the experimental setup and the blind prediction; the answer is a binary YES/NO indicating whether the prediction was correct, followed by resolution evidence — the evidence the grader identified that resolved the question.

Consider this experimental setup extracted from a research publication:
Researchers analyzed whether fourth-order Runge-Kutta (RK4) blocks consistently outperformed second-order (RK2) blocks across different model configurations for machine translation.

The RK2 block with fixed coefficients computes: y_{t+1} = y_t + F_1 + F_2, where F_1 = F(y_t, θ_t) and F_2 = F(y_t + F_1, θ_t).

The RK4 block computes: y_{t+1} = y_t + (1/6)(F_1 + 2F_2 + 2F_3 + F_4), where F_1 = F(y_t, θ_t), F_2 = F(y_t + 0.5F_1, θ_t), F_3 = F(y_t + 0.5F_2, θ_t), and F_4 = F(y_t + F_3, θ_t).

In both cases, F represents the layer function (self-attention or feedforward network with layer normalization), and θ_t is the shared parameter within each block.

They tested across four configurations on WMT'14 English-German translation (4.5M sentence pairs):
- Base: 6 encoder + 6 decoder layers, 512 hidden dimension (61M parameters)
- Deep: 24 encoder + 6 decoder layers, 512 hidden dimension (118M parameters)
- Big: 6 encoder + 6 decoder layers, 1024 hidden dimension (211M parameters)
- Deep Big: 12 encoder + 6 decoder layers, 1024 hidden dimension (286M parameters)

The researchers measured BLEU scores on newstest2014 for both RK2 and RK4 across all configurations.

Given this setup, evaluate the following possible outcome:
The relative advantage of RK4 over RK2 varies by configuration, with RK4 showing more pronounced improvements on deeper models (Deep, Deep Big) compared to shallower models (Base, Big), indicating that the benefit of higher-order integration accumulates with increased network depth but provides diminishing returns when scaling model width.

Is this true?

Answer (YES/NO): NO